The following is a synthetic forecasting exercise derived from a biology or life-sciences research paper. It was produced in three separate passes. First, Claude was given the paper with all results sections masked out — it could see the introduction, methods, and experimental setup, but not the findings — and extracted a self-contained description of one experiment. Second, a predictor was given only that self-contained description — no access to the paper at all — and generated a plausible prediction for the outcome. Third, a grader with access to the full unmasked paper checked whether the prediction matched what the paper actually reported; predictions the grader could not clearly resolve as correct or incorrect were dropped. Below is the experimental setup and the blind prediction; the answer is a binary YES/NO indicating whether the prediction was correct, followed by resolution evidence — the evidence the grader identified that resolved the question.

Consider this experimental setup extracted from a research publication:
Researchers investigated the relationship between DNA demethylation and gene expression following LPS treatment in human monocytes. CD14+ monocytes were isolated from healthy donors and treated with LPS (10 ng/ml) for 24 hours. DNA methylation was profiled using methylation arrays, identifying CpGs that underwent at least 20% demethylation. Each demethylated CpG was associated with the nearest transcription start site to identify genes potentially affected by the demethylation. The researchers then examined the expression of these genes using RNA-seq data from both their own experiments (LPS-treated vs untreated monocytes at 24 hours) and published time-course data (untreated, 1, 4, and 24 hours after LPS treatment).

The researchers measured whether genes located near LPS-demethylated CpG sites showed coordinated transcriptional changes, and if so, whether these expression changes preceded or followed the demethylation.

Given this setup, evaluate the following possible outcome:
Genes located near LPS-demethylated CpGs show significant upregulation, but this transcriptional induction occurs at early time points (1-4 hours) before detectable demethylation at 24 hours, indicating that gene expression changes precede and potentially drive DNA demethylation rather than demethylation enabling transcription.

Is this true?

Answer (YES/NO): NO